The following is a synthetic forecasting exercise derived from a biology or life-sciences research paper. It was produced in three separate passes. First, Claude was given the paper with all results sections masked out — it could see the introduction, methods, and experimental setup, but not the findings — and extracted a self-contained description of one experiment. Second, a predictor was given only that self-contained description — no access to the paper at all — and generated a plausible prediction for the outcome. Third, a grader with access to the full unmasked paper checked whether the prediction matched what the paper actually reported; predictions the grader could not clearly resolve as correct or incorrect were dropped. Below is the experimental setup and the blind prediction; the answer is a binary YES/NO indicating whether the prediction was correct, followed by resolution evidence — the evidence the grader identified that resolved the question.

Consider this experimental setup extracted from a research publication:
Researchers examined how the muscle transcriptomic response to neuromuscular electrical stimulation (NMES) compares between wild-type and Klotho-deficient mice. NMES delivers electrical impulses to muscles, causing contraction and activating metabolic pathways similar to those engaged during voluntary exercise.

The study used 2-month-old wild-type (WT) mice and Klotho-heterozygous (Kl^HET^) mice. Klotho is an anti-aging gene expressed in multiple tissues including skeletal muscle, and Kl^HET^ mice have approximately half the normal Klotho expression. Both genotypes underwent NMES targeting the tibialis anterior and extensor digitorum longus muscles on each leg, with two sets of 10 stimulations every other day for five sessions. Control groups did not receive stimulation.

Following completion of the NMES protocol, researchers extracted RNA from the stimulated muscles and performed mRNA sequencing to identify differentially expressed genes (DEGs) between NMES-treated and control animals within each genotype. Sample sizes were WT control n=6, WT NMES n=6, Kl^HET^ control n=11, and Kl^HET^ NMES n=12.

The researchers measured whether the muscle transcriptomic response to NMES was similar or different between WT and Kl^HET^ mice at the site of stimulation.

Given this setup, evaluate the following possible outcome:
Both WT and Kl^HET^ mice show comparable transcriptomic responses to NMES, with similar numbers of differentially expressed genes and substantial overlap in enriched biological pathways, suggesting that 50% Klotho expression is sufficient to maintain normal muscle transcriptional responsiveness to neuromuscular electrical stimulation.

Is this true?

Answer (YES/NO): NO